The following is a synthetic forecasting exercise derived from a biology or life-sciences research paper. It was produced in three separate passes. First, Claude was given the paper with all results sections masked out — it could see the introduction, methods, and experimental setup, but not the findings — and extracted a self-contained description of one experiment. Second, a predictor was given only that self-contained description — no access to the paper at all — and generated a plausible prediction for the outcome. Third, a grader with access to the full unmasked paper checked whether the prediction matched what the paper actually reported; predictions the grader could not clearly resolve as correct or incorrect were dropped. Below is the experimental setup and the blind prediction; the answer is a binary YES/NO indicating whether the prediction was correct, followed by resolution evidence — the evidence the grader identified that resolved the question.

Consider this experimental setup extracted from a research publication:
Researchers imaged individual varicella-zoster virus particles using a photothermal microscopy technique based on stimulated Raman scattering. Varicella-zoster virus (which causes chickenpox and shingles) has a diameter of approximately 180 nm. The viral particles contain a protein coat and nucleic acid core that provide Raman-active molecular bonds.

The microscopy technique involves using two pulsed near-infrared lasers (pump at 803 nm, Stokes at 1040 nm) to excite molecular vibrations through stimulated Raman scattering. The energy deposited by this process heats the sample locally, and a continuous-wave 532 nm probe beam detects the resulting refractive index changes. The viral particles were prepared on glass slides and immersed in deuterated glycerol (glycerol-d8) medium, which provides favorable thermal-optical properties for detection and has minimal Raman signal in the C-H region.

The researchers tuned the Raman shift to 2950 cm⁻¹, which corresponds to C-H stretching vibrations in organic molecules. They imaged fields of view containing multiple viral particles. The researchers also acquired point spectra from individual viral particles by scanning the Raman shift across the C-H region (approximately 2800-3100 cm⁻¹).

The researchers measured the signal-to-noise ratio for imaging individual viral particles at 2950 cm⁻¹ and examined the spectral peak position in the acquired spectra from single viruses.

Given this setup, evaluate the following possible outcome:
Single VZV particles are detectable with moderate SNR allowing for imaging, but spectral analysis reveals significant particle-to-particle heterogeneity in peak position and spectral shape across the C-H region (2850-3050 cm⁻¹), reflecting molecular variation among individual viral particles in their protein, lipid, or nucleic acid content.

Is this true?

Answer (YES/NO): NO